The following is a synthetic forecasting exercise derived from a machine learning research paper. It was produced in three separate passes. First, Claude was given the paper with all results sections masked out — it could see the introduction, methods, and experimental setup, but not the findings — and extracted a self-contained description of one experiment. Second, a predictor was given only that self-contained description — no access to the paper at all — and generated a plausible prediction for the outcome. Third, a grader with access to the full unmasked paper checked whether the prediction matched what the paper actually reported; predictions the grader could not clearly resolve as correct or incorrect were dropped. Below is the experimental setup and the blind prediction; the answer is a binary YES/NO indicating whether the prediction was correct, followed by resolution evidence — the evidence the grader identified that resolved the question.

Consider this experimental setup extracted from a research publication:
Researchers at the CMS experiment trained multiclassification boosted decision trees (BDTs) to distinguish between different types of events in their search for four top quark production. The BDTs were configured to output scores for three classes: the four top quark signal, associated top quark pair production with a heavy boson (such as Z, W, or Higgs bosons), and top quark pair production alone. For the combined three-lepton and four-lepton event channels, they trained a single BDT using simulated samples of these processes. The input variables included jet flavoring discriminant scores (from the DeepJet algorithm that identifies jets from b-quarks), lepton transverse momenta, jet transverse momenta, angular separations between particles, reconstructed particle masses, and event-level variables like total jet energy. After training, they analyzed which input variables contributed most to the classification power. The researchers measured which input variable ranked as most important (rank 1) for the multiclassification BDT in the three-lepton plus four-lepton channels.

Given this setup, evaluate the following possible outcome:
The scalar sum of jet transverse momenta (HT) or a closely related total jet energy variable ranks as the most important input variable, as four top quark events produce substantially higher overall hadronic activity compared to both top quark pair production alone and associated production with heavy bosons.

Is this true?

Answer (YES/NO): NO